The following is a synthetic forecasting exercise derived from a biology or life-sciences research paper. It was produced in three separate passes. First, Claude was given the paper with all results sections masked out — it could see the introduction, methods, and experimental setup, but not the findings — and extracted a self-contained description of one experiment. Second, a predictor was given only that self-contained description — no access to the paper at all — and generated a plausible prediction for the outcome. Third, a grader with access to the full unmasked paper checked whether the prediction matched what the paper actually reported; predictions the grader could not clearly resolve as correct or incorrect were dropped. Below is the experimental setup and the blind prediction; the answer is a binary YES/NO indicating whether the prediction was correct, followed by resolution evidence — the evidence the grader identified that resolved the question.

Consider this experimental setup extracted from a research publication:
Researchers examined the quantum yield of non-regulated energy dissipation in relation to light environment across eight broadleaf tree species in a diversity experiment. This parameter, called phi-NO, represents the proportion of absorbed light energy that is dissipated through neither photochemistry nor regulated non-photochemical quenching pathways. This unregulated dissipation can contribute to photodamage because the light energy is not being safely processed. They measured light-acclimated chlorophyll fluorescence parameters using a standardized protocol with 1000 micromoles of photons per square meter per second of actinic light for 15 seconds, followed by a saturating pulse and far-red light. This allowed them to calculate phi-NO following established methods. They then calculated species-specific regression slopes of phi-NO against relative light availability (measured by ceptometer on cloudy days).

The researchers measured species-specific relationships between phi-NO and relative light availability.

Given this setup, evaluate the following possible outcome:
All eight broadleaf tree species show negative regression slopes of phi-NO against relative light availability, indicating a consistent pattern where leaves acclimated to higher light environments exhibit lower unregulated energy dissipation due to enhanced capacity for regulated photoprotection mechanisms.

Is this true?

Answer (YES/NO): NO